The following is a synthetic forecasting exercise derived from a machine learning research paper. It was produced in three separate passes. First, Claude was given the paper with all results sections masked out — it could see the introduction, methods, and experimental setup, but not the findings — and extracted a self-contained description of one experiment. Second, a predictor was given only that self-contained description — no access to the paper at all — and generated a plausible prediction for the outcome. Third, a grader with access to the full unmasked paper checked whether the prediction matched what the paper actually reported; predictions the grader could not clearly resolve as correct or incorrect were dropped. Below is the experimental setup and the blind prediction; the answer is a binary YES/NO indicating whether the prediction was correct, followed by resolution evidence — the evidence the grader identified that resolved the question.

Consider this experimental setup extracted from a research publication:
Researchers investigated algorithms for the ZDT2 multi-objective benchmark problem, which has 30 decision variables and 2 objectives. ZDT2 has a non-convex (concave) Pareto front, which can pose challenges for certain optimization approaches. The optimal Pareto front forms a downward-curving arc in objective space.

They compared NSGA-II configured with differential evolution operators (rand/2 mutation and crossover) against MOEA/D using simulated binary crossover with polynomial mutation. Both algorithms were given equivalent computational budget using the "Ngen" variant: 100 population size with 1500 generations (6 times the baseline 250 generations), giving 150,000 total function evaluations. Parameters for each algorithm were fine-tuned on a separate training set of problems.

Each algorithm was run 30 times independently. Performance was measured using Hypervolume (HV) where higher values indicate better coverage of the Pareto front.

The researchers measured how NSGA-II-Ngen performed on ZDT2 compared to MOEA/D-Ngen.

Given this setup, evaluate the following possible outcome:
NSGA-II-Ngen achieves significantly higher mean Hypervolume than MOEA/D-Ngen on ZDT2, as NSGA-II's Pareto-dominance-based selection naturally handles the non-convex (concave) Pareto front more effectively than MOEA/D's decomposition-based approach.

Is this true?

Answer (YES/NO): NO